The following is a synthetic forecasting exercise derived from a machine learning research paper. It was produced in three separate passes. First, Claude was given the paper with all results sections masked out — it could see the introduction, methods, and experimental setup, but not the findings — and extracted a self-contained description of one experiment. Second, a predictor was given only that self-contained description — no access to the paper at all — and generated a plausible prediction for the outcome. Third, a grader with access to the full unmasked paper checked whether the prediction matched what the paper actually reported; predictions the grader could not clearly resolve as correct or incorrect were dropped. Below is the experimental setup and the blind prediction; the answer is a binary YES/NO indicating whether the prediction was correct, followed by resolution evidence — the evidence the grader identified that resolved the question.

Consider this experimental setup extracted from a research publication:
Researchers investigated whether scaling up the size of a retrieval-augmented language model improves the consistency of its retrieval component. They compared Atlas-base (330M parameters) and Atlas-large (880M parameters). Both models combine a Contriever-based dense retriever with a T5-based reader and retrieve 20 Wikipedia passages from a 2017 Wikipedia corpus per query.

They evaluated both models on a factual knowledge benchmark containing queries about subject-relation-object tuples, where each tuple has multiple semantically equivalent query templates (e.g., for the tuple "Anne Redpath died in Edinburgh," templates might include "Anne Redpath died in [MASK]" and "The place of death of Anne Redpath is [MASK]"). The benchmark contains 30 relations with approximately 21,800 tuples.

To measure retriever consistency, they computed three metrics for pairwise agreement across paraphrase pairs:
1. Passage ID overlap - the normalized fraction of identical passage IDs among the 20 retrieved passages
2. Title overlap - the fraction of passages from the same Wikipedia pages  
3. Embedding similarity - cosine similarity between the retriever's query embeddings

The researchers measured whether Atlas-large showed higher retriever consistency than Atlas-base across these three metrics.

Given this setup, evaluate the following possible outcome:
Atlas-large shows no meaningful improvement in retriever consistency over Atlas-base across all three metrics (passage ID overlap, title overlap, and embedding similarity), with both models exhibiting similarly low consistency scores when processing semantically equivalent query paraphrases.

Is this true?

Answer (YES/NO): NO